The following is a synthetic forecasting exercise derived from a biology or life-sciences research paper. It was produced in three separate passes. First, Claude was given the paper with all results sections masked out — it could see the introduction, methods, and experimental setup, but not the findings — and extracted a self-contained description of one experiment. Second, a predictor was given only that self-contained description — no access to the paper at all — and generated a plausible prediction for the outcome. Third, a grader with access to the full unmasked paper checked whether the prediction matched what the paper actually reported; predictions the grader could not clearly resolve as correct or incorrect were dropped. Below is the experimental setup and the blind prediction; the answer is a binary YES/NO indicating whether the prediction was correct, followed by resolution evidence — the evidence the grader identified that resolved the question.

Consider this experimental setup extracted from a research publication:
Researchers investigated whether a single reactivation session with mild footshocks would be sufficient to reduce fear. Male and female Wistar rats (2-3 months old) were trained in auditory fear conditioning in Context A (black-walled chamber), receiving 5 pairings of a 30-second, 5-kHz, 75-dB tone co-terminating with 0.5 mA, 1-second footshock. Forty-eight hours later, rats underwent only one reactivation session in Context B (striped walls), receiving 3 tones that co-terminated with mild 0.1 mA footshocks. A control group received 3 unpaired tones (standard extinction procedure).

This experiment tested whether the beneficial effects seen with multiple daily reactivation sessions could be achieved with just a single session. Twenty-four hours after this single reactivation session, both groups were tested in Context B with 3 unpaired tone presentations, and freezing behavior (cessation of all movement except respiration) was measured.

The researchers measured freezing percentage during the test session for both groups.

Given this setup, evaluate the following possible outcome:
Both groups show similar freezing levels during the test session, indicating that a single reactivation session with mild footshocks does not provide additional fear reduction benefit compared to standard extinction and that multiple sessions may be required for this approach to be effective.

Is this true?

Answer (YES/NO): YES